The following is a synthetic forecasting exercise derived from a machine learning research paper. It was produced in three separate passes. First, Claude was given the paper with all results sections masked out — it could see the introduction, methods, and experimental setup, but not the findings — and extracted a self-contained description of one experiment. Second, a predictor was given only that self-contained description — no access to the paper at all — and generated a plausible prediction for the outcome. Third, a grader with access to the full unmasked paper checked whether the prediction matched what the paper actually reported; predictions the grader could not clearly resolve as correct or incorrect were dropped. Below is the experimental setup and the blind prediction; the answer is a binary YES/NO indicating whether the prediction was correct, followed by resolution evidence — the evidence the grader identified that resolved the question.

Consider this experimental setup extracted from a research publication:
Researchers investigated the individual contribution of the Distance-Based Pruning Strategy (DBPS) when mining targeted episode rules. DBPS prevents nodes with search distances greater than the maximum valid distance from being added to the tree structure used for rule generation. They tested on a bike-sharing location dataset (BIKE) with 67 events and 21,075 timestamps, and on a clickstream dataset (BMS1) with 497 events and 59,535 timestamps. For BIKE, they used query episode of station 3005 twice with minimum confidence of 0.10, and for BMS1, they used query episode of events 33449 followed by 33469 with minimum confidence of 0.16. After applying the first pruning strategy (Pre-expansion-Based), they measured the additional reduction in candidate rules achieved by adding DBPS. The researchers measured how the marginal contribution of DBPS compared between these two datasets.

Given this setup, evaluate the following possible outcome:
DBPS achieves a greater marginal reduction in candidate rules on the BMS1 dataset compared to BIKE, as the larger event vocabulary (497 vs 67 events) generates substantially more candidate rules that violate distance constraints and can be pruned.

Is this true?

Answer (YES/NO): YES